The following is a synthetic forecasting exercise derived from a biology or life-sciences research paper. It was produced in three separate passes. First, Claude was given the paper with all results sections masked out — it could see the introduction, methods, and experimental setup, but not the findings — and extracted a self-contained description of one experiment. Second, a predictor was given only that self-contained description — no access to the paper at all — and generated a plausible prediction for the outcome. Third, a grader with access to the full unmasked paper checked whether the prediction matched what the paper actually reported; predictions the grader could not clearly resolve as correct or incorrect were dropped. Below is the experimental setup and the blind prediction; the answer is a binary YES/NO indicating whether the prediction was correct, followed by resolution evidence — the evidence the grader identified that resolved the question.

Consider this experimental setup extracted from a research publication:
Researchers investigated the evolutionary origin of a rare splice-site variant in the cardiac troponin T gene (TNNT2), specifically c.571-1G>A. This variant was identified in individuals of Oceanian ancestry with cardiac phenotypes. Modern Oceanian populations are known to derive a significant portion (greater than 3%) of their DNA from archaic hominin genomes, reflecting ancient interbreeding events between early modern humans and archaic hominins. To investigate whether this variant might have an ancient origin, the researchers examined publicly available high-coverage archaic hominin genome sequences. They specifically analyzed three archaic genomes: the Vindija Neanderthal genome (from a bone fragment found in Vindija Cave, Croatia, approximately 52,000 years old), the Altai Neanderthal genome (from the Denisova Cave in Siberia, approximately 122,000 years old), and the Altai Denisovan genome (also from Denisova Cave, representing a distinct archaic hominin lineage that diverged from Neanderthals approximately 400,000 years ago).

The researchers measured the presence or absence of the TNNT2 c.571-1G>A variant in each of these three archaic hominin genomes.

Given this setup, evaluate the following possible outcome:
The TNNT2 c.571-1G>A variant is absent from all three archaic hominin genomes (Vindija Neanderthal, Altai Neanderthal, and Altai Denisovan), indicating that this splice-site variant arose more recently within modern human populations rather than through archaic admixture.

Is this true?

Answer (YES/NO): NO